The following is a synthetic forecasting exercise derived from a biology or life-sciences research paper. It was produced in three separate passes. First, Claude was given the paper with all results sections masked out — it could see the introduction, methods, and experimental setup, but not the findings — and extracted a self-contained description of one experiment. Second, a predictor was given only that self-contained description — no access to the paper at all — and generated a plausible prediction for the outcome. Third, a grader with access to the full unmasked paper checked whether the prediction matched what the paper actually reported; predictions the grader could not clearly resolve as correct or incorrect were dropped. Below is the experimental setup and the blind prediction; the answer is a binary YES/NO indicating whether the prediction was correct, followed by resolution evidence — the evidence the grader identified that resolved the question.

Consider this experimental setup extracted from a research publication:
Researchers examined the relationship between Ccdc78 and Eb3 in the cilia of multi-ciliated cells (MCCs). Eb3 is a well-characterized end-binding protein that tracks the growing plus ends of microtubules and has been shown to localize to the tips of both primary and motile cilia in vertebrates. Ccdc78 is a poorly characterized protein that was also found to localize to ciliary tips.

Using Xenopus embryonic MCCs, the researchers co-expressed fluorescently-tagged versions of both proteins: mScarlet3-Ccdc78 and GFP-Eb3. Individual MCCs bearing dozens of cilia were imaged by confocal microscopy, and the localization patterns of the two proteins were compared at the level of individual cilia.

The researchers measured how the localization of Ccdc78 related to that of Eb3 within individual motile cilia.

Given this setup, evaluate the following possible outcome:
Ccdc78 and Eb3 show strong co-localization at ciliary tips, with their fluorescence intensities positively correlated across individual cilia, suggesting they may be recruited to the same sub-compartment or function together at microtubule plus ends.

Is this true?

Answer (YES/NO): NO